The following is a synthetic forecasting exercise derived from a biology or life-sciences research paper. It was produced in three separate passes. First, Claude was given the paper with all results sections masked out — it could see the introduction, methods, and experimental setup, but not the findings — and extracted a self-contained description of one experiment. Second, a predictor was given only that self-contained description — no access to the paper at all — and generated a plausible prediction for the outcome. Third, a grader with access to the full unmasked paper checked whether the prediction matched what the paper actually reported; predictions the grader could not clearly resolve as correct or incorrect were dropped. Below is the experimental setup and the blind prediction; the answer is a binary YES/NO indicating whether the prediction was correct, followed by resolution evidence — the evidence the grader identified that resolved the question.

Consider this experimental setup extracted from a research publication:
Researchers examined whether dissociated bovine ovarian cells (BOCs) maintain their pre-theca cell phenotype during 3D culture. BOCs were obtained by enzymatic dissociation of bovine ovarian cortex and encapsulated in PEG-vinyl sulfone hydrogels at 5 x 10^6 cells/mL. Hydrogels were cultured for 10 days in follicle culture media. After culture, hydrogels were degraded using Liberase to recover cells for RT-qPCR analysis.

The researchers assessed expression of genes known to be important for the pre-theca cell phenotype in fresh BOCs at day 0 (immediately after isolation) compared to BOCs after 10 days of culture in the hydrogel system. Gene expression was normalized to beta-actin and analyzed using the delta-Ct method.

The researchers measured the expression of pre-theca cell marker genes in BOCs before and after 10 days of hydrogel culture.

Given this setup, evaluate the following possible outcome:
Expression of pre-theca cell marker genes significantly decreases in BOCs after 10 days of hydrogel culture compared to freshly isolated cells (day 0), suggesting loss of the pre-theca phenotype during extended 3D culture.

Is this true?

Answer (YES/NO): YES